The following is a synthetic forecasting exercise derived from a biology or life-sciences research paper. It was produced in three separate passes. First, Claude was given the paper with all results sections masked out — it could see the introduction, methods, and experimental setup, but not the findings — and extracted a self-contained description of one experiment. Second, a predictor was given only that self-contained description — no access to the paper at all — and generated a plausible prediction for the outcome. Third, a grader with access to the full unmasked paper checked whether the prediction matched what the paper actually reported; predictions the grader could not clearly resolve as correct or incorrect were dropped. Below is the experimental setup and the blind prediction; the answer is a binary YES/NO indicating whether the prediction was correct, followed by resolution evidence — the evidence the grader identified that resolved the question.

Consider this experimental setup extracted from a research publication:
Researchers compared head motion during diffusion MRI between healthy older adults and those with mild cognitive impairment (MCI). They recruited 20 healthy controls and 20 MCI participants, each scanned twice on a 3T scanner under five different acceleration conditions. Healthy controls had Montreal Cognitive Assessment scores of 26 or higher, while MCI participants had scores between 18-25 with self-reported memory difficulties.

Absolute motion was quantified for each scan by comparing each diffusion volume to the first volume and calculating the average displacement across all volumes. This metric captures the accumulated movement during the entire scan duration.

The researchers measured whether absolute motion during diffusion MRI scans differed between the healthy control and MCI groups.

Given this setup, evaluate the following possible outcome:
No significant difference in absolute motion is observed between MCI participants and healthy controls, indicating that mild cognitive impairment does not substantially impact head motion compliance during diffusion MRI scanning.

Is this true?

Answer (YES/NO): NO